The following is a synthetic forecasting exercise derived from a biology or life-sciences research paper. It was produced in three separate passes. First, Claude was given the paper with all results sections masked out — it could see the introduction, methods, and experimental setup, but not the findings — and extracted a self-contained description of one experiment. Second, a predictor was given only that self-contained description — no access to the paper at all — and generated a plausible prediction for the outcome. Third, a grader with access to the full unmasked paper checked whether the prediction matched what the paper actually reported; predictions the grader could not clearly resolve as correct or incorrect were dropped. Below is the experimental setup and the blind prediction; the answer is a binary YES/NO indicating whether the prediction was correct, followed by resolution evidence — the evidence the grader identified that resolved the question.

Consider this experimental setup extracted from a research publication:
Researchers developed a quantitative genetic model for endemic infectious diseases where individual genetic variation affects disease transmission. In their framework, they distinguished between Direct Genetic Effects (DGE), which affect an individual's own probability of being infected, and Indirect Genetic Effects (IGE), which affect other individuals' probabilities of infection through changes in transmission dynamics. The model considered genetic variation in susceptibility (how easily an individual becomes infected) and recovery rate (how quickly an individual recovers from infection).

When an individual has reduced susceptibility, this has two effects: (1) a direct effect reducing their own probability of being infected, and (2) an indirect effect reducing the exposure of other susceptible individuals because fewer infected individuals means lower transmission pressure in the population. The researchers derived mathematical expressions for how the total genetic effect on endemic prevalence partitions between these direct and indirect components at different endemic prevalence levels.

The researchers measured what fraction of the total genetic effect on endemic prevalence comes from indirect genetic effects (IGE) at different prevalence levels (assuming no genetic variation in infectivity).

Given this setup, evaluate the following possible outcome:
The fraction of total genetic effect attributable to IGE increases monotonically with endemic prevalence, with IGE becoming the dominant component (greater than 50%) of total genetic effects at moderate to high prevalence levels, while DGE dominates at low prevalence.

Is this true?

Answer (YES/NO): NO